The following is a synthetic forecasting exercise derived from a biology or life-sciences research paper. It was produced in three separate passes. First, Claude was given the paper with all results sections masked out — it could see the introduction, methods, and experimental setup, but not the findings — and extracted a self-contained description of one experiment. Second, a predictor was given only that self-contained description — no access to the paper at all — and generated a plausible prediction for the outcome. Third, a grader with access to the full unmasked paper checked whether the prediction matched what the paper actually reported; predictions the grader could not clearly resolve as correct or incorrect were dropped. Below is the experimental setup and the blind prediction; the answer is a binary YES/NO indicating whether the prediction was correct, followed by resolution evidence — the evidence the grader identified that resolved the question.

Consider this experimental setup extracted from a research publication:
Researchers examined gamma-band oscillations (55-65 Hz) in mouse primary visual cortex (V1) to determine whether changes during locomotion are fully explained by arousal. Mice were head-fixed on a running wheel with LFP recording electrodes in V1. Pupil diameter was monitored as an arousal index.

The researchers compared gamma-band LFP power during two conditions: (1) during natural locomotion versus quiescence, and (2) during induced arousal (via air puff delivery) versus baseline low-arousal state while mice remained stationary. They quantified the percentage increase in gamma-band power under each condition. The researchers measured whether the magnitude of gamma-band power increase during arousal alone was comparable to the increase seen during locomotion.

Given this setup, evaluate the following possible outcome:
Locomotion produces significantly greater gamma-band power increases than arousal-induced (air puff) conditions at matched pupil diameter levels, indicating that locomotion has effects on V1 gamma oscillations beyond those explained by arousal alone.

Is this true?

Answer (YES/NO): YES